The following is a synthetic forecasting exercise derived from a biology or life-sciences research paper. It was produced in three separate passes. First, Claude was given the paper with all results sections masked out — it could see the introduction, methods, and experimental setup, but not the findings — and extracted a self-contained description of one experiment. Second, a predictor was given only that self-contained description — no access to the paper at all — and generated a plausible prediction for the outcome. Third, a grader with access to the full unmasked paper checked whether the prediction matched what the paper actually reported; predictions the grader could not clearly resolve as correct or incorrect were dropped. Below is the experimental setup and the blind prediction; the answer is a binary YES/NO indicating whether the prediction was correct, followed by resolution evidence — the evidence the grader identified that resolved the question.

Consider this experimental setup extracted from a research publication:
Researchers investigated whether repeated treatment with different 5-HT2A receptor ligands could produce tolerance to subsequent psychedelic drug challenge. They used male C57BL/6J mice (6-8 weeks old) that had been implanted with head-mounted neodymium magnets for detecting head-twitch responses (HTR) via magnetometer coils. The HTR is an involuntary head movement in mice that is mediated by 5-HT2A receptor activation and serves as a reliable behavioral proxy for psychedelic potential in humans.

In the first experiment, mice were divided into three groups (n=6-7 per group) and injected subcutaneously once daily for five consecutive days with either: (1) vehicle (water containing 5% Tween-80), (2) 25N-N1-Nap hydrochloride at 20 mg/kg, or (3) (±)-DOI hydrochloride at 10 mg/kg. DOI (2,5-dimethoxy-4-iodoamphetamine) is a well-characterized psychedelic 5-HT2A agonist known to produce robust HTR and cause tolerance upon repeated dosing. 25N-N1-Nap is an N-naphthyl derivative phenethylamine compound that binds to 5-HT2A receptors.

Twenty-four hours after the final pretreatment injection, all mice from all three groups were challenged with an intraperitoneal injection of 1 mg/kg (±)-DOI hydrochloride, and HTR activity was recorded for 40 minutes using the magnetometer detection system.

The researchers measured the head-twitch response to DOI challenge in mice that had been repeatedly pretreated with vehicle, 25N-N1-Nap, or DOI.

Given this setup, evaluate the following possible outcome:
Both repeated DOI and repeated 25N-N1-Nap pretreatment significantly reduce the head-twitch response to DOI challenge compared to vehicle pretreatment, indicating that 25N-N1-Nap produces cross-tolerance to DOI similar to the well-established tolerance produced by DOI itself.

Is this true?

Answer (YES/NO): YES